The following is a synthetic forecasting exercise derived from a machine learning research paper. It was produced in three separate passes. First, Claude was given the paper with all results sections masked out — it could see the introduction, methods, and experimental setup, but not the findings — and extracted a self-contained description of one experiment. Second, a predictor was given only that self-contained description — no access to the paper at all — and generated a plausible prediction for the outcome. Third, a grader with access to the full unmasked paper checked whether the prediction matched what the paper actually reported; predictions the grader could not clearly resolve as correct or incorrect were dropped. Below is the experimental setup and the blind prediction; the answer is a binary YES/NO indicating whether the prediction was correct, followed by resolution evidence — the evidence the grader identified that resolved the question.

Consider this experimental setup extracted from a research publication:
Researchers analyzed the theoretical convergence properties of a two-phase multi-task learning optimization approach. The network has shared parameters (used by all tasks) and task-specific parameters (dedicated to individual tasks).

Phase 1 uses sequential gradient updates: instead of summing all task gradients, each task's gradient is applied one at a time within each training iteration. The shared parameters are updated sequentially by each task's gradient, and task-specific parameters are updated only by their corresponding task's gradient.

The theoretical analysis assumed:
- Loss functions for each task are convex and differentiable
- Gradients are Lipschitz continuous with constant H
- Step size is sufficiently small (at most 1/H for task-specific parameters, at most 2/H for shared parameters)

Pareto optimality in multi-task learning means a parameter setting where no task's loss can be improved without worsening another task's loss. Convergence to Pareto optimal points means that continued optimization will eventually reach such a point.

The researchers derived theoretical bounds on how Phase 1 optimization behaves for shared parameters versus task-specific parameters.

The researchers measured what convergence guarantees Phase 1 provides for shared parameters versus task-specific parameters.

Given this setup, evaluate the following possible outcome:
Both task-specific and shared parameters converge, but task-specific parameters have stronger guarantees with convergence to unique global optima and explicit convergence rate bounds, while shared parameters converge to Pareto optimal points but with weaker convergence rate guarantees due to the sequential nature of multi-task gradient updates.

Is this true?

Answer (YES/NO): NO